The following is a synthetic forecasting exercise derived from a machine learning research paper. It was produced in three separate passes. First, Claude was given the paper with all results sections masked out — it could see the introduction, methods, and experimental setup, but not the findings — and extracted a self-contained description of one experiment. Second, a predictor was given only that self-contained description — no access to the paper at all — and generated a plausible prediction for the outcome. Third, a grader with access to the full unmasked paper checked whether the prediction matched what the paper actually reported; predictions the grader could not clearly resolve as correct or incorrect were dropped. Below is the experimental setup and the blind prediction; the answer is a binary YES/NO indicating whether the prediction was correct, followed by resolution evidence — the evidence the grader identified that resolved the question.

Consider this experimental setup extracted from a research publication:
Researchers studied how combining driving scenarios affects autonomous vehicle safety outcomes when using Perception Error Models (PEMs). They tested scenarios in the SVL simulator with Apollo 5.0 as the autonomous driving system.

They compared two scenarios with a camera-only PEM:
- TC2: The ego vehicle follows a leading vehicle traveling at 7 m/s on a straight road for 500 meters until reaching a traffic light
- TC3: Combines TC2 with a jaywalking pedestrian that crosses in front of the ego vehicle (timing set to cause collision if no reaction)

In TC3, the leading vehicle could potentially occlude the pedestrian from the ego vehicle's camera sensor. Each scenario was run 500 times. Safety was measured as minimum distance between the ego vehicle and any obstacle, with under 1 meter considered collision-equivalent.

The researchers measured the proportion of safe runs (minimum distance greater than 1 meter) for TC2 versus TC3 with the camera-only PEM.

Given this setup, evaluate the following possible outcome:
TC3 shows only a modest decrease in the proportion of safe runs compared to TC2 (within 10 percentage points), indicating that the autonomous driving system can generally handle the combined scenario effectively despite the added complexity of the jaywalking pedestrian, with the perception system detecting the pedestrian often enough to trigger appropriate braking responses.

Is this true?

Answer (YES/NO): NO